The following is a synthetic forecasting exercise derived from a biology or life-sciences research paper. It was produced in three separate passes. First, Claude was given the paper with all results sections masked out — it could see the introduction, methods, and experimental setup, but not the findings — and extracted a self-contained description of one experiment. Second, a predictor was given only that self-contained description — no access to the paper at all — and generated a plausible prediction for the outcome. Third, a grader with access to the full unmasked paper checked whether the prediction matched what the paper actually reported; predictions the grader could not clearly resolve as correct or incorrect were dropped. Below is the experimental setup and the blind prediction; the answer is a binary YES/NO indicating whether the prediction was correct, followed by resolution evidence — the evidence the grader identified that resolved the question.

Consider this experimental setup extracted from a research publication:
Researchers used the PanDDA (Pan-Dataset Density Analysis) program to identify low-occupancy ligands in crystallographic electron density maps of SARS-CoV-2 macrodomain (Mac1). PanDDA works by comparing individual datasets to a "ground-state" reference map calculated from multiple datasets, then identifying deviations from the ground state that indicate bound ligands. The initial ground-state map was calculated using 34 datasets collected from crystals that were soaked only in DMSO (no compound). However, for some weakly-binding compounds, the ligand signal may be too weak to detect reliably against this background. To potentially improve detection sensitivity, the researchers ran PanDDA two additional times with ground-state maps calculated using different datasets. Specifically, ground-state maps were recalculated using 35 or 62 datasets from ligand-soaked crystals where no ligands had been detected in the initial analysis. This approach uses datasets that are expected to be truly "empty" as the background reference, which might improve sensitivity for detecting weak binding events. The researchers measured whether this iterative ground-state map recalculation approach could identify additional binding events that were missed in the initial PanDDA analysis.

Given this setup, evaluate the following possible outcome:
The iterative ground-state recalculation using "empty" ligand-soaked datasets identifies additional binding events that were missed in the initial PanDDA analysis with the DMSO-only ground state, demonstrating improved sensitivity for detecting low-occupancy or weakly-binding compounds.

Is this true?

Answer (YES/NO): YES